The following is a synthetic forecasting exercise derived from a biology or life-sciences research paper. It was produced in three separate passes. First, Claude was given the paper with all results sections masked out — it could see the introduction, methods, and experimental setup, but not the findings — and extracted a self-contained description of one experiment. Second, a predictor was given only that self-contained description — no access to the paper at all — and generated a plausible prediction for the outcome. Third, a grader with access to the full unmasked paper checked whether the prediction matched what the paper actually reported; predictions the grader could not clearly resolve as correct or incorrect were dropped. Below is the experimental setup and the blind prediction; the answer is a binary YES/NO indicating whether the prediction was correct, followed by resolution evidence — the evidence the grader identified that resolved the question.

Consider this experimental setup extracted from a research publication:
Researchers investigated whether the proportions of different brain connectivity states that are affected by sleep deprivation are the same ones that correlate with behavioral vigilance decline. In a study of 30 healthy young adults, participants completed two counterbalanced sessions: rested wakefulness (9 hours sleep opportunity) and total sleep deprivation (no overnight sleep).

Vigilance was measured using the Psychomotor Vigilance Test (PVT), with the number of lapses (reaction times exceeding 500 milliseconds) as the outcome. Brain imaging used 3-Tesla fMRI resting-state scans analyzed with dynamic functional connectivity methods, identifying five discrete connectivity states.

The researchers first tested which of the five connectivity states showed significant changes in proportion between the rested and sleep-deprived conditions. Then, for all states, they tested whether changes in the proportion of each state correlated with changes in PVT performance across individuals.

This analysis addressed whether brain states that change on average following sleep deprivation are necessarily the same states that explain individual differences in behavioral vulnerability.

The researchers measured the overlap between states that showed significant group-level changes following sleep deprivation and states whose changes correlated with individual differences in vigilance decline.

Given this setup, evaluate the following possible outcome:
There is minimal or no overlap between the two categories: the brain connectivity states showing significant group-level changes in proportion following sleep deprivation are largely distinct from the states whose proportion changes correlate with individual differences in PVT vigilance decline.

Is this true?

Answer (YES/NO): NO